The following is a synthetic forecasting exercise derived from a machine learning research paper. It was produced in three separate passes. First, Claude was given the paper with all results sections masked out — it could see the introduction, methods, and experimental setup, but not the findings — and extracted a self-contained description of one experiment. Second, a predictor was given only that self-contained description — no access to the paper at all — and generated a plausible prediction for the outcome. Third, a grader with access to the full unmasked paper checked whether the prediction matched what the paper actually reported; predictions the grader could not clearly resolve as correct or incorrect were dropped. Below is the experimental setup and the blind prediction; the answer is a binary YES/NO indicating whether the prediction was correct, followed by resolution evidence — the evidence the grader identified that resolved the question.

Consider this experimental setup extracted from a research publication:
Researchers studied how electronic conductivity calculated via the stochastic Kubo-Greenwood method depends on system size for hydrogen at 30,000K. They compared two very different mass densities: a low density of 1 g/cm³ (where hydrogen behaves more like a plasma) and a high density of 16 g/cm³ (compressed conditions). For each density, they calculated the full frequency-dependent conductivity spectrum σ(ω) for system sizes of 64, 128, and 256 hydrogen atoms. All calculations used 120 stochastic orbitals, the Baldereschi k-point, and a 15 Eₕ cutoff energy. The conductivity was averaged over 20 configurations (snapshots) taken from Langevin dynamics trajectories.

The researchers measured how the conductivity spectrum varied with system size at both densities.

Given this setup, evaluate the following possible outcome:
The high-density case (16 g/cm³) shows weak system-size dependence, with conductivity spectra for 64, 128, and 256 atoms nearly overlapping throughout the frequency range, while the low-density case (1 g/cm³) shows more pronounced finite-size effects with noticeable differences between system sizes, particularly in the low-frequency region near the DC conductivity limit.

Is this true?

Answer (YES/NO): NO